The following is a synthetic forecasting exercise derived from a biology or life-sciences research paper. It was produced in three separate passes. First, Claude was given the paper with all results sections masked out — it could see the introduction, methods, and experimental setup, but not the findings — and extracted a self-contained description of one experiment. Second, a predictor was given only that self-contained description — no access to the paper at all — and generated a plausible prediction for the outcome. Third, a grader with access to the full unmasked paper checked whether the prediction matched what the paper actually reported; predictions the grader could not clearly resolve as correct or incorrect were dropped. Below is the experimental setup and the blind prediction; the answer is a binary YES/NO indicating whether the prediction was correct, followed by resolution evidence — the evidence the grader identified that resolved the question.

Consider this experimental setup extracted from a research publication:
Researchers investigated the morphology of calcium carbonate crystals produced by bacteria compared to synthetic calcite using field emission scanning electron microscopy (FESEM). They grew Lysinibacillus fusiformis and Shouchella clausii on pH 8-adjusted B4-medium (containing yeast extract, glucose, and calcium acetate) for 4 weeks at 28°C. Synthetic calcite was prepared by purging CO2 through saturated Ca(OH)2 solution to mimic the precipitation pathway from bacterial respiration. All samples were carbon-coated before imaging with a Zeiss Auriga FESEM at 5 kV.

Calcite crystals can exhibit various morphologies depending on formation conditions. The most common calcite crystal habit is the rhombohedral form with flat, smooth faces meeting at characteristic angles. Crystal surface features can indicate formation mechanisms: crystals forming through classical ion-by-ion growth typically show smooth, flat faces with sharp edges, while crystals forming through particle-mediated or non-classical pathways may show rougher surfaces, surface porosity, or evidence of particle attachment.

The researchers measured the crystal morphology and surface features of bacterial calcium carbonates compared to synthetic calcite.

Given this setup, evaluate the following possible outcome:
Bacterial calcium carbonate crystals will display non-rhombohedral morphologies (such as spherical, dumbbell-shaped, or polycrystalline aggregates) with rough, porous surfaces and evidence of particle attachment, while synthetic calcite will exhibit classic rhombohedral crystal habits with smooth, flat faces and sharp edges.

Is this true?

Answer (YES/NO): NO